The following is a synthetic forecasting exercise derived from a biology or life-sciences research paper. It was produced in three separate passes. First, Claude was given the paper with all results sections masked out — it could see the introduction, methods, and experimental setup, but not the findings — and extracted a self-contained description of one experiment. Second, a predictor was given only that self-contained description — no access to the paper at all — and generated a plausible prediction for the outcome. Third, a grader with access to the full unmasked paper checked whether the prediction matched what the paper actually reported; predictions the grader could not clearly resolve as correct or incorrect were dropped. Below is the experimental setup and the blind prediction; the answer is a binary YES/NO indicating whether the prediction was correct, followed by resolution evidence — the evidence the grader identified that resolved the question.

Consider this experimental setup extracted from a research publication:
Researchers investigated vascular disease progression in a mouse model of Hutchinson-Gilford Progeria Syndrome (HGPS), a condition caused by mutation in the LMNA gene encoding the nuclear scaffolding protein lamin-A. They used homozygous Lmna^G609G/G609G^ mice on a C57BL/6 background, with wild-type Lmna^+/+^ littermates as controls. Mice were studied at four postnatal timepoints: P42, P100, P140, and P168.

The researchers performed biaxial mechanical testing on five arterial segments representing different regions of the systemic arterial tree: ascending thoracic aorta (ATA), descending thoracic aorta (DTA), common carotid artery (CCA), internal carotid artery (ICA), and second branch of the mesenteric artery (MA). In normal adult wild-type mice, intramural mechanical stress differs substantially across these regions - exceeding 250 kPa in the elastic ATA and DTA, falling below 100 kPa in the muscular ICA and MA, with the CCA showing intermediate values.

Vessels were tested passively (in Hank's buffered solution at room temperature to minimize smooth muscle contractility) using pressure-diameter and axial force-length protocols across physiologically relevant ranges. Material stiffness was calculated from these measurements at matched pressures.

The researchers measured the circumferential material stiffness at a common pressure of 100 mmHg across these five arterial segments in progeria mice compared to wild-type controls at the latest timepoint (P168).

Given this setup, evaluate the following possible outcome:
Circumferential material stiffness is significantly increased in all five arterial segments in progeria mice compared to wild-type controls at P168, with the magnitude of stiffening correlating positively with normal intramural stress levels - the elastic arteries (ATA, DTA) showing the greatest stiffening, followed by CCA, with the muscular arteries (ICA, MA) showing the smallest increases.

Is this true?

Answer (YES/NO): NO